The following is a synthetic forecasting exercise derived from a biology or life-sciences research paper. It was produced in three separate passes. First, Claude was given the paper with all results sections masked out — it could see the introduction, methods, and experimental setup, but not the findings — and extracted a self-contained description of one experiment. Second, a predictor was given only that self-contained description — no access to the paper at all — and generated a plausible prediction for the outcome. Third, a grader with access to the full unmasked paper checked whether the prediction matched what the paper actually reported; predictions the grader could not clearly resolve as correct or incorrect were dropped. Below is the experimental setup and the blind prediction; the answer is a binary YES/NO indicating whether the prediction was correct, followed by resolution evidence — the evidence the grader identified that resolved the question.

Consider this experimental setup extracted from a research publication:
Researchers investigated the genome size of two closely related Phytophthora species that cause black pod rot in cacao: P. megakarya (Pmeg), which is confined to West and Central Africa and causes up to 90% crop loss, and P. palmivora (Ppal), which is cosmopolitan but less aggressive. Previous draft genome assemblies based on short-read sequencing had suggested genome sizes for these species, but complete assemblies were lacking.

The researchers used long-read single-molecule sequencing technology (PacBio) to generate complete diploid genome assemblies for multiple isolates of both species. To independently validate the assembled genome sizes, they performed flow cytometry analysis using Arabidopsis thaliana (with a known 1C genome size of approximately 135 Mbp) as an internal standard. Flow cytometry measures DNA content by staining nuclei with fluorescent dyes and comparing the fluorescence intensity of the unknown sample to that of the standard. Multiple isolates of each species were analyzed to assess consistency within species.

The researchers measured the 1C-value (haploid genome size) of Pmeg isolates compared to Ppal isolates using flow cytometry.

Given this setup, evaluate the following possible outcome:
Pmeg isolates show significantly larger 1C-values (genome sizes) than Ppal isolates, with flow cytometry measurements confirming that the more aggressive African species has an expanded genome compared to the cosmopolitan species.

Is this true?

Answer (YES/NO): YES